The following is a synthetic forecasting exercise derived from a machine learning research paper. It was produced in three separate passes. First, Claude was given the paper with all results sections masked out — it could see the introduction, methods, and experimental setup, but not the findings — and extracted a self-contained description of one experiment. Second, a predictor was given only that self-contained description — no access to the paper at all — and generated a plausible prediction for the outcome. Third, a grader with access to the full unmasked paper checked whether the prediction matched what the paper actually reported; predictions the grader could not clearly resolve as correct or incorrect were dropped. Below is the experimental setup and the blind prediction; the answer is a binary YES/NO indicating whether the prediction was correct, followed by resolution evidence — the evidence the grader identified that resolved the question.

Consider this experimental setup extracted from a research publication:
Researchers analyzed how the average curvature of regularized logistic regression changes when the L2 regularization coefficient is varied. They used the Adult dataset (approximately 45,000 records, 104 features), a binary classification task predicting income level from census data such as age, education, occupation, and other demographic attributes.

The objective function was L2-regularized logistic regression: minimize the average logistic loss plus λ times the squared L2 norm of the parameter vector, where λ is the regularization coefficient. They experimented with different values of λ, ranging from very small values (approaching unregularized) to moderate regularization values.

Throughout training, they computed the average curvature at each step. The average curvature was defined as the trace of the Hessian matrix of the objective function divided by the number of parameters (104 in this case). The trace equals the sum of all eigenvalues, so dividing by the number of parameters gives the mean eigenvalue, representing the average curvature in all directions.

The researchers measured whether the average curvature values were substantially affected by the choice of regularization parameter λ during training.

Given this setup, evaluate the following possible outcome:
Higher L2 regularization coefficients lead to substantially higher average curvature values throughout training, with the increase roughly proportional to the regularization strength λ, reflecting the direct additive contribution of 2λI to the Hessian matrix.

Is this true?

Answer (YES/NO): NO